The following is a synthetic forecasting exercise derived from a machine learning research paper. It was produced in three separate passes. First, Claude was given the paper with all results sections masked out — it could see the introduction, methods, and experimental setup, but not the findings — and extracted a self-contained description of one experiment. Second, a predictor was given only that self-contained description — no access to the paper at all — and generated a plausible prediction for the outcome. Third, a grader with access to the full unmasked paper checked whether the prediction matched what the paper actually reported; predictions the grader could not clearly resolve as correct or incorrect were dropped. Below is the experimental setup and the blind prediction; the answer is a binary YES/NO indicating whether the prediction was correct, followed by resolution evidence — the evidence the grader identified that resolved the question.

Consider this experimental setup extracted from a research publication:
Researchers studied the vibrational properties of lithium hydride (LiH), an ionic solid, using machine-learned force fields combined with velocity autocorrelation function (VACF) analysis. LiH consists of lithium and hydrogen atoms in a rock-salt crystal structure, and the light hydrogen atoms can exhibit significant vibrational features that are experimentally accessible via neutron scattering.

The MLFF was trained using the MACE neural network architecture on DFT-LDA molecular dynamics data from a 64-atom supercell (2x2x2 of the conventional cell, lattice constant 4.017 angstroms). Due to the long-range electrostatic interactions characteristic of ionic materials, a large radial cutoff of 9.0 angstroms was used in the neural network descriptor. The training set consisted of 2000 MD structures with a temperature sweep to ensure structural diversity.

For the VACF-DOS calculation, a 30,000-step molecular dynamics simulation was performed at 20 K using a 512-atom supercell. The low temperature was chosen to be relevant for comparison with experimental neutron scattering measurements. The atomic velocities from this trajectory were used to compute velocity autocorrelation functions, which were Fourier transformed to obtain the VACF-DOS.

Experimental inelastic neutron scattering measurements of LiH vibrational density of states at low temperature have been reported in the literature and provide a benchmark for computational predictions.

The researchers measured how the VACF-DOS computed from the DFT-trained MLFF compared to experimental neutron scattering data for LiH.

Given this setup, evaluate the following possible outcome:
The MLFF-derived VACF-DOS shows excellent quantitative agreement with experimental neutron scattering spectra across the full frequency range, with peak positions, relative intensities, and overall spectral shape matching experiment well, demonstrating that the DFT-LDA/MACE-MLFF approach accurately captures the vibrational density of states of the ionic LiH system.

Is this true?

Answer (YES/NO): NO